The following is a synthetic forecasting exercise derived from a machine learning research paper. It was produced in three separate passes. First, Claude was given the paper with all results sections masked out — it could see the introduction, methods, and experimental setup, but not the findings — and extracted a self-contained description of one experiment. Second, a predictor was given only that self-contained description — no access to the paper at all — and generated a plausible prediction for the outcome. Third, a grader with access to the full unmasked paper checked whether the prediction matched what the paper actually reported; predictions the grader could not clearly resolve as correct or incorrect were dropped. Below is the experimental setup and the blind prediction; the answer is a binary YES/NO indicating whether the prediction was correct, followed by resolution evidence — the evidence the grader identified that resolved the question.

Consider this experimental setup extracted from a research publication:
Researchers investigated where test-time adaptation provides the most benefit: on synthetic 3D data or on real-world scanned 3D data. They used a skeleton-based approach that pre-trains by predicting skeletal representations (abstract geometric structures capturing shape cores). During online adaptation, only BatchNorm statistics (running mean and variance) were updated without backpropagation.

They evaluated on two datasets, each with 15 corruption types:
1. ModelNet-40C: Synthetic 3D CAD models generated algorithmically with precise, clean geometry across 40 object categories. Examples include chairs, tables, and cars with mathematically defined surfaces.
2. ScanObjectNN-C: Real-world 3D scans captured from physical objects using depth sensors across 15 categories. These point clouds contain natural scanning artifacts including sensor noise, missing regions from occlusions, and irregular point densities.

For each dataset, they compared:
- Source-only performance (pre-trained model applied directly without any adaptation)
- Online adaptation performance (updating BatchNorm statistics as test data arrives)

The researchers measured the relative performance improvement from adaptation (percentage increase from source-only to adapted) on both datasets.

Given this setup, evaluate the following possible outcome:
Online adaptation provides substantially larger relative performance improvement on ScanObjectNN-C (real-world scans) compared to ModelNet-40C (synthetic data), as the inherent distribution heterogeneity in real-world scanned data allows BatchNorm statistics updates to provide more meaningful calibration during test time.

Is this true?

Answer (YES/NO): YES